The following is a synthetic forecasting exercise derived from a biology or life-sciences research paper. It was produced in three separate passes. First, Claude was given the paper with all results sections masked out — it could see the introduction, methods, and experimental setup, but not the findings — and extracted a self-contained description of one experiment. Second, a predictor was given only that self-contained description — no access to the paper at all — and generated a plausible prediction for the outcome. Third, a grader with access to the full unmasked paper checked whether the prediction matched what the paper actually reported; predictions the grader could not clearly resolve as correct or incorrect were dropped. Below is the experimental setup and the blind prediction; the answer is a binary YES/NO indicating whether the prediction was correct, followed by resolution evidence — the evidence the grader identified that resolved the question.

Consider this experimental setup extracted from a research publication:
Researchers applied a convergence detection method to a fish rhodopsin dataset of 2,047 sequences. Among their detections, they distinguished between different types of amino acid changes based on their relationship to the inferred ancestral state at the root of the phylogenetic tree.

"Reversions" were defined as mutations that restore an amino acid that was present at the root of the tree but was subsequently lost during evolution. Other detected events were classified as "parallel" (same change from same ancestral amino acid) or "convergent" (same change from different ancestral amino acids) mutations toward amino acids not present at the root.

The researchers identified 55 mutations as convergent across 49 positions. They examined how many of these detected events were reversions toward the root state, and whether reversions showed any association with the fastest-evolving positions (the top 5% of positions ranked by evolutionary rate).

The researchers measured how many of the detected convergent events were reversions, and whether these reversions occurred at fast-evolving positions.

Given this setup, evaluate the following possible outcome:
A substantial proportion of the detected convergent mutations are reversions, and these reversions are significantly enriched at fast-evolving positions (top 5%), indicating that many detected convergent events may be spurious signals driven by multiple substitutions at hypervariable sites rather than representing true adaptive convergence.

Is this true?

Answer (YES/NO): NO